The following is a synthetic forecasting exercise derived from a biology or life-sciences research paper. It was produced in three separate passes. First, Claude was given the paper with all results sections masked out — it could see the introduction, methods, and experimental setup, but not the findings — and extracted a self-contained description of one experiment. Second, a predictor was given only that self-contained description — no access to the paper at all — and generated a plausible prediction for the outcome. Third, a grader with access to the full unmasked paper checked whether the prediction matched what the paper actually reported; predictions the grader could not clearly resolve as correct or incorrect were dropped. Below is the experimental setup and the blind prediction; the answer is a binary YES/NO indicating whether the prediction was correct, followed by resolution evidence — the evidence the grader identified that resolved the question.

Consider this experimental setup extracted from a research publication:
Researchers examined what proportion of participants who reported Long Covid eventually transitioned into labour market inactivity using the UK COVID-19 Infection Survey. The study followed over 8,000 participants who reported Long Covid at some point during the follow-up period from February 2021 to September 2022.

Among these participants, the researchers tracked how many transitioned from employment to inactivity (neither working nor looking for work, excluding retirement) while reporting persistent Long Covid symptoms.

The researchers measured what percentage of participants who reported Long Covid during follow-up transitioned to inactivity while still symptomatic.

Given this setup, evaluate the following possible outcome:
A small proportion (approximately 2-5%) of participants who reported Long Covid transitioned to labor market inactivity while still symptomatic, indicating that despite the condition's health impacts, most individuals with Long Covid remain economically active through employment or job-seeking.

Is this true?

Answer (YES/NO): YES